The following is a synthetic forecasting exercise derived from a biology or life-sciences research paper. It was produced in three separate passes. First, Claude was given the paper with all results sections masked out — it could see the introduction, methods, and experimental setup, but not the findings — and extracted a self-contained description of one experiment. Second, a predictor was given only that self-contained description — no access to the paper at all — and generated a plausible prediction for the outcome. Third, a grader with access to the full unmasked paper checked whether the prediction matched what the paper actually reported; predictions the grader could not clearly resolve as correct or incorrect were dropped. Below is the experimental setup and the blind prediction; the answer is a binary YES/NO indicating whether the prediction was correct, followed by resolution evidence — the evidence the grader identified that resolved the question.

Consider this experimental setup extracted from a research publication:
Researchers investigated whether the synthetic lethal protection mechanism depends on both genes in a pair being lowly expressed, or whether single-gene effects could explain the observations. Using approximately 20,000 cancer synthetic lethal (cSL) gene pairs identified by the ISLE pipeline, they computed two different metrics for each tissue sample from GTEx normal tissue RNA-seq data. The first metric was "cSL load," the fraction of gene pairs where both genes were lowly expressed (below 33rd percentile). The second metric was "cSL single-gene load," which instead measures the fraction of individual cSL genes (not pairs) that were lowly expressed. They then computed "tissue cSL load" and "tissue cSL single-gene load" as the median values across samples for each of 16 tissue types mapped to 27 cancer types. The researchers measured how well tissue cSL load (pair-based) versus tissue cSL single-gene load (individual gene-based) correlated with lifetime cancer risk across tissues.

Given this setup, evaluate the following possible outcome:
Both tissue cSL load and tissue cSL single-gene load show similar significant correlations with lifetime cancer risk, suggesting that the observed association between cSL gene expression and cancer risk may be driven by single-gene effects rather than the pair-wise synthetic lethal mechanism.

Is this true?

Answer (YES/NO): NO